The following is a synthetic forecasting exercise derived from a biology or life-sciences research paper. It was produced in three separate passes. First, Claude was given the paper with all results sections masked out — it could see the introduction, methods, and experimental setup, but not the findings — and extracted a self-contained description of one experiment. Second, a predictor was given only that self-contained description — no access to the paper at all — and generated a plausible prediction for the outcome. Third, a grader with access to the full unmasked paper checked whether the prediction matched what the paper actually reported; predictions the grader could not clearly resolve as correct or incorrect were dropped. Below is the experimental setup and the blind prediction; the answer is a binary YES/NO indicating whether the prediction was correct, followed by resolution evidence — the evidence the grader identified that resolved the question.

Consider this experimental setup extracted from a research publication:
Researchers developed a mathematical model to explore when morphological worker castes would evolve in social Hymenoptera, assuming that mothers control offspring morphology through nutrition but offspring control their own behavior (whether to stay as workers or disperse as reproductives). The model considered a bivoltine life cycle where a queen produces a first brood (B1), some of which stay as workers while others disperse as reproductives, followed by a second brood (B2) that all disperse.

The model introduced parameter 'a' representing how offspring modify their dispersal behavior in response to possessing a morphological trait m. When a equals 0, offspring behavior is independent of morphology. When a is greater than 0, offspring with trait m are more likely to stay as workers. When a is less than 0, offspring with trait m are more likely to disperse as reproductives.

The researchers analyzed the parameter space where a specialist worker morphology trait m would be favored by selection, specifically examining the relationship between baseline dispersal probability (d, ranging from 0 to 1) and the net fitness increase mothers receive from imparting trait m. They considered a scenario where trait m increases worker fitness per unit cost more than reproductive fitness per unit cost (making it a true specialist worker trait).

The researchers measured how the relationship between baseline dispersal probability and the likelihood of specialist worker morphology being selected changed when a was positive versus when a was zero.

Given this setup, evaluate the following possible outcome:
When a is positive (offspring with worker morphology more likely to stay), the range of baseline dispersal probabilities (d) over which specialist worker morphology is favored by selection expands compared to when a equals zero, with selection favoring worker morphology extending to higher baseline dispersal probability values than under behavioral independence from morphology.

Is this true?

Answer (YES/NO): YES